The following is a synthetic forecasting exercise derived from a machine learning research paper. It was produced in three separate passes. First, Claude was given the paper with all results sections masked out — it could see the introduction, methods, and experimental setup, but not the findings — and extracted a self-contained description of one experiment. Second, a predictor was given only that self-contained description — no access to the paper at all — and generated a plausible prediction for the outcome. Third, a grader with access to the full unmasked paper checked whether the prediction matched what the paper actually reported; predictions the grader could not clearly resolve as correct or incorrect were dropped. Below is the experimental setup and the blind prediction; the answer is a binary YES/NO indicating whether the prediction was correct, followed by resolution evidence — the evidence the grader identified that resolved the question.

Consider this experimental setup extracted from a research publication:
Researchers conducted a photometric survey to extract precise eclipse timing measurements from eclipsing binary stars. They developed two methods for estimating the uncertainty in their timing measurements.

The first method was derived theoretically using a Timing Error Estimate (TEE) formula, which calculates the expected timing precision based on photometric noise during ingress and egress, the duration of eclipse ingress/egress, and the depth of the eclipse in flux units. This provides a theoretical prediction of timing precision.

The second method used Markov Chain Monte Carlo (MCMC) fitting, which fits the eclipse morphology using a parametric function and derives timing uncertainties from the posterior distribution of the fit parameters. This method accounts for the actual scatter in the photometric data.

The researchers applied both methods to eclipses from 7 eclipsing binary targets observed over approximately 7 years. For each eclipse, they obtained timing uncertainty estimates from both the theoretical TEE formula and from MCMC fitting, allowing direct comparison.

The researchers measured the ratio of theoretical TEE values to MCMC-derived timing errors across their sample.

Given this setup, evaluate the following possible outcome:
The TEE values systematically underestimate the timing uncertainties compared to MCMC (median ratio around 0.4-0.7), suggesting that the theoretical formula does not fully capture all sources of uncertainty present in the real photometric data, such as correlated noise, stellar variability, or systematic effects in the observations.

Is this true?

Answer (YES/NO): NO